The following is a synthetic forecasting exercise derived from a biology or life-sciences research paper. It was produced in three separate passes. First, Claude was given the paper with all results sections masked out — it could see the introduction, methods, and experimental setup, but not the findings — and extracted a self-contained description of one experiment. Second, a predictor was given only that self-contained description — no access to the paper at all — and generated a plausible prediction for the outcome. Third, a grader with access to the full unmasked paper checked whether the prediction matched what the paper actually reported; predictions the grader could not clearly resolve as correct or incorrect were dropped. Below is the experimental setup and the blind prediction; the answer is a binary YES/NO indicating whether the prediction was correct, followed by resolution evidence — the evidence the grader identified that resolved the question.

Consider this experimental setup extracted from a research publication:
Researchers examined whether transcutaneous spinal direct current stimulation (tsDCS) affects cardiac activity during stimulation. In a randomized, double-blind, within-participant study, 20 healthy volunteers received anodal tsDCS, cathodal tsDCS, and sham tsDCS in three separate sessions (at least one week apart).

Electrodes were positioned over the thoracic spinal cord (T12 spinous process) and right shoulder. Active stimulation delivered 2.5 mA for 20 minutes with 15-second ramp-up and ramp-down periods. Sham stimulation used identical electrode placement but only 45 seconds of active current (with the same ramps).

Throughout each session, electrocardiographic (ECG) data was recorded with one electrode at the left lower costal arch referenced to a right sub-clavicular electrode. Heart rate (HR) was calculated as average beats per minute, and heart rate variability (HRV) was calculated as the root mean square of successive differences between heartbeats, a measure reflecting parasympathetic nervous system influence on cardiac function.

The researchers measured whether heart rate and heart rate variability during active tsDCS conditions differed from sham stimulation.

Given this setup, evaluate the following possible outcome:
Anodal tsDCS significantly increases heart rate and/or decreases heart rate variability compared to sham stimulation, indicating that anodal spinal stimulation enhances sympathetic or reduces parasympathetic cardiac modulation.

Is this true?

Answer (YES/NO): NO